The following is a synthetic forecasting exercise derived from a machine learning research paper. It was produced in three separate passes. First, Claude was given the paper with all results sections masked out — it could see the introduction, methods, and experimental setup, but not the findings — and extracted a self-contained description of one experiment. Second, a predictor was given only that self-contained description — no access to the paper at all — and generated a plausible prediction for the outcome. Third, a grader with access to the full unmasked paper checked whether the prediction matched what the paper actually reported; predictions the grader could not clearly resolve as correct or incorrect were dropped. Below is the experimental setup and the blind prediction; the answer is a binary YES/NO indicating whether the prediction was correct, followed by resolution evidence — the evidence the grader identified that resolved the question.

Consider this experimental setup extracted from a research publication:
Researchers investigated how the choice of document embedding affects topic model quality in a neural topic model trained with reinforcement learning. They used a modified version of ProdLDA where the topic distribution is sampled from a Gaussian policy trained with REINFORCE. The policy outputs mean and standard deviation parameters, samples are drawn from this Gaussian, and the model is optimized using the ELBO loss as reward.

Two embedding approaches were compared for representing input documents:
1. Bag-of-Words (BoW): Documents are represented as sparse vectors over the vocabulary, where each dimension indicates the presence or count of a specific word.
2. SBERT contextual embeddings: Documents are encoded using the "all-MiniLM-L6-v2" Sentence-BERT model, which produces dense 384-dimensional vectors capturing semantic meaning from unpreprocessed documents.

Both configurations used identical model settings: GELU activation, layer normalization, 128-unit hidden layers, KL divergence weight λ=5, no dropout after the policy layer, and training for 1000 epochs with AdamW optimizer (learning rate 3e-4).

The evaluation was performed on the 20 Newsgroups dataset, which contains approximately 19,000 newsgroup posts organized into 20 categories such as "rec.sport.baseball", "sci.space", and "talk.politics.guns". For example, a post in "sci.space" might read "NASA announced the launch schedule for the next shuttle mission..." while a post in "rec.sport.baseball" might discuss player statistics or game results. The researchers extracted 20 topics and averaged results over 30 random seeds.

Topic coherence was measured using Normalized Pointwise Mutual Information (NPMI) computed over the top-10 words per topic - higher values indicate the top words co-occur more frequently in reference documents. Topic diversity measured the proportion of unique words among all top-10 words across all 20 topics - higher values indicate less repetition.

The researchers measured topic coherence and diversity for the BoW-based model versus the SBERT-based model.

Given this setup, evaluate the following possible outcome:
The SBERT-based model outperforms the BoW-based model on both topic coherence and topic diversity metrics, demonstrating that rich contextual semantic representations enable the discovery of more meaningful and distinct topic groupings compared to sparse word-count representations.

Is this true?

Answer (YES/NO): YES